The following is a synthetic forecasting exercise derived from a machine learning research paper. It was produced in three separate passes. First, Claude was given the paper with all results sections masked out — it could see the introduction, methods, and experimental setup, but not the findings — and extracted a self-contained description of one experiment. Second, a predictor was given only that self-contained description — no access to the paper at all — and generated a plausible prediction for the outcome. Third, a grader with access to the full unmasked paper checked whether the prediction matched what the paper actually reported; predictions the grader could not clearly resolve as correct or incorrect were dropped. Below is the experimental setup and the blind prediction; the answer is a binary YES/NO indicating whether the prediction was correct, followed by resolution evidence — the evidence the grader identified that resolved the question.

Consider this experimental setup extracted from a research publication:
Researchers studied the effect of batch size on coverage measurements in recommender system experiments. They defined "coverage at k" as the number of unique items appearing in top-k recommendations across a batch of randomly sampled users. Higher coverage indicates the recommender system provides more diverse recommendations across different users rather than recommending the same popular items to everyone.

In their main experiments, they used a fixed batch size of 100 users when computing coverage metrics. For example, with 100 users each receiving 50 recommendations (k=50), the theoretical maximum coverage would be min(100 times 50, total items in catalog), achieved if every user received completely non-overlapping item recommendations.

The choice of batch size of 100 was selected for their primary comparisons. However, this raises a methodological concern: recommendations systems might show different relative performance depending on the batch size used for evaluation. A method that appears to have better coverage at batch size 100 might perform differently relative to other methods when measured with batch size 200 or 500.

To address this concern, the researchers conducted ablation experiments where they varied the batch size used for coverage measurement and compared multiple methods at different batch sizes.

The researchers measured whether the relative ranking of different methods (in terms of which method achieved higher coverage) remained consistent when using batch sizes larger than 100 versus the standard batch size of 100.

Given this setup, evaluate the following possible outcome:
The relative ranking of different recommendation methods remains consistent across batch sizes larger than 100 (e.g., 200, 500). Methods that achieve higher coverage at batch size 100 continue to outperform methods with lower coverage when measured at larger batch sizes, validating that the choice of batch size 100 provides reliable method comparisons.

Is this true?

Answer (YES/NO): YES